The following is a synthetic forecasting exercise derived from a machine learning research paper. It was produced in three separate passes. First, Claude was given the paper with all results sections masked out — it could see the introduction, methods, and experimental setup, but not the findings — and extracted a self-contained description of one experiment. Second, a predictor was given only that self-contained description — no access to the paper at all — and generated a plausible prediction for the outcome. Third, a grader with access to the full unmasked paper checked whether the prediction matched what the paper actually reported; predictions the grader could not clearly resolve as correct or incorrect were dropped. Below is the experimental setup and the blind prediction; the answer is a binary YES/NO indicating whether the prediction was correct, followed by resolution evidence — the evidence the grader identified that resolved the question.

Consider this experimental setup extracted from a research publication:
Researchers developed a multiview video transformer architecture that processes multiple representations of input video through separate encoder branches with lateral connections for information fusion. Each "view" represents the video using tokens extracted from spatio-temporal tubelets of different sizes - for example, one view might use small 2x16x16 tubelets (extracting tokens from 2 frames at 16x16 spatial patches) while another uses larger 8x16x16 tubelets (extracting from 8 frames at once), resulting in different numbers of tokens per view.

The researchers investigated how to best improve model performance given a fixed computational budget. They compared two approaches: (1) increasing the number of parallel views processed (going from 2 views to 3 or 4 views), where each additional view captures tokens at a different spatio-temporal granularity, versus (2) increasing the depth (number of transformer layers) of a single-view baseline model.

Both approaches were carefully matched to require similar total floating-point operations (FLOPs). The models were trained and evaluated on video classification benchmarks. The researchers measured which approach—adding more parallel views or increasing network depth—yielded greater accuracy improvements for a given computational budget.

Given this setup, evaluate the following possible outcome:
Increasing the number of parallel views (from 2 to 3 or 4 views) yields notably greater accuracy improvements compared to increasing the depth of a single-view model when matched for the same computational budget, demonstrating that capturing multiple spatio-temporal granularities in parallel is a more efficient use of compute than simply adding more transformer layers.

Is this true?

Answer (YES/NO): YES